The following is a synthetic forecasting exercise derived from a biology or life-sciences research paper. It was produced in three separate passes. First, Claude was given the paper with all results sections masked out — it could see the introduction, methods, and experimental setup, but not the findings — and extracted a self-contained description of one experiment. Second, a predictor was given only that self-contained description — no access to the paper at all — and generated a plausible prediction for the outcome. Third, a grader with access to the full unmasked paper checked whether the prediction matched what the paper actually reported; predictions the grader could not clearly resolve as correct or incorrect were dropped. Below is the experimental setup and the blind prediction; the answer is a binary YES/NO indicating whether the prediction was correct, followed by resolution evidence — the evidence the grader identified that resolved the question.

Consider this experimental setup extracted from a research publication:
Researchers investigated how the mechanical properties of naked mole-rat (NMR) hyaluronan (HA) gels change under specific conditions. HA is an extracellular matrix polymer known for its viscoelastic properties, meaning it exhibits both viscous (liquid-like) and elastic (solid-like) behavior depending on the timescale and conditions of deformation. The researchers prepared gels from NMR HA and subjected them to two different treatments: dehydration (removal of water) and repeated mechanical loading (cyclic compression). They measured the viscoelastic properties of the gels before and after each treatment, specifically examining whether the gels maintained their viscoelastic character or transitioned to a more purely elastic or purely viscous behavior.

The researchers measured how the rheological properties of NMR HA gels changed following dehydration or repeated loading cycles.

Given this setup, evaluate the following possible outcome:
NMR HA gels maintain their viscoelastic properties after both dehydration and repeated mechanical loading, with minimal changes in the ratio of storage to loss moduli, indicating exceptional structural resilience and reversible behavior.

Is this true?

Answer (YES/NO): NO